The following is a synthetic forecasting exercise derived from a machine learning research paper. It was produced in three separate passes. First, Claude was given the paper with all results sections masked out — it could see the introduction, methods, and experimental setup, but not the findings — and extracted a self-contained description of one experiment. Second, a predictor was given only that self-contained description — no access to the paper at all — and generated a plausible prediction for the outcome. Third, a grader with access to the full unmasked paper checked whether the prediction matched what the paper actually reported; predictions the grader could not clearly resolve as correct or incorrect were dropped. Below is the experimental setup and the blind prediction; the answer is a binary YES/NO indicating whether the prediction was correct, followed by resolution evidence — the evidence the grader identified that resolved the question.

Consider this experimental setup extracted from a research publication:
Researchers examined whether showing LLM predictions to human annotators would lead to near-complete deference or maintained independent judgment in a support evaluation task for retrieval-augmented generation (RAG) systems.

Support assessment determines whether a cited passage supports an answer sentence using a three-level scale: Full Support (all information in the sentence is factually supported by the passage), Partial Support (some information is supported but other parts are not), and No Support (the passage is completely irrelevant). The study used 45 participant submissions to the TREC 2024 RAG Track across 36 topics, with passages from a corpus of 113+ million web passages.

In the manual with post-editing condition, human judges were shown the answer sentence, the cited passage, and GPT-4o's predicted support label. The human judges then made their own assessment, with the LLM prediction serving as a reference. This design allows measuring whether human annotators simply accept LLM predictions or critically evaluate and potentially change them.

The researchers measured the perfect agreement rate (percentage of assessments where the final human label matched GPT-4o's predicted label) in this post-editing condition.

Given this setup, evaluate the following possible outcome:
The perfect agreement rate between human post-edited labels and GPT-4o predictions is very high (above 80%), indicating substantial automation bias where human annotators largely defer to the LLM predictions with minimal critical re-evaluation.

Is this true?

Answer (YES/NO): NO